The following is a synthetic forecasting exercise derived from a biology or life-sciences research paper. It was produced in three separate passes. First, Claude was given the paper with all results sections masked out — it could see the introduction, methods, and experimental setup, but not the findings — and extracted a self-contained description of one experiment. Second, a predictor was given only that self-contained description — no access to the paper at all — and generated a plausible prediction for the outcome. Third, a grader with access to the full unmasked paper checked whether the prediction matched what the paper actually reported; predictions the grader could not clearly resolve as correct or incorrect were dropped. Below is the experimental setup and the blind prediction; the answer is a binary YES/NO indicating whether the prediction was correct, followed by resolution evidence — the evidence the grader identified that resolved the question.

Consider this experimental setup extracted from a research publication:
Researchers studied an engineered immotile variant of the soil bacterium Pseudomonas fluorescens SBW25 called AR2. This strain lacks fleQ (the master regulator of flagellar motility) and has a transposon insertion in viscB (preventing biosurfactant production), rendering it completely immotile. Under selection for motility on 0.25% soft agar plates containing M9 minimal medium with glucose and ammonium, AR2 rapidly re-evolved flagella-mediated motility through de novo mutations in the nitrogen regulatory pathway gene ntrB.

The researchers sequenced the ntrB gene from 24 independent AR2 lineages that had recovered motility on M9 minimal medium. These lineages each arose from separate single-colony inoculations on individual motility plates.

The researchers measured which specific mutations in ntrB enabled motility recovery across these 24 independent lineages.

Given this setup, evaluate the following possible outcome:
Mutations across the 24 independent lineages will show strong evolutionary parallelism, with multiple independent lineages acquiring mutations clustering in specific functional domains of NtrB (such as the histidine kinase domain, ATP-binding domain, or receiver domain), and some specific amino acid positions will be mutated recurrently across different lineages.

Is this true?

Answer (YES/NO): NO